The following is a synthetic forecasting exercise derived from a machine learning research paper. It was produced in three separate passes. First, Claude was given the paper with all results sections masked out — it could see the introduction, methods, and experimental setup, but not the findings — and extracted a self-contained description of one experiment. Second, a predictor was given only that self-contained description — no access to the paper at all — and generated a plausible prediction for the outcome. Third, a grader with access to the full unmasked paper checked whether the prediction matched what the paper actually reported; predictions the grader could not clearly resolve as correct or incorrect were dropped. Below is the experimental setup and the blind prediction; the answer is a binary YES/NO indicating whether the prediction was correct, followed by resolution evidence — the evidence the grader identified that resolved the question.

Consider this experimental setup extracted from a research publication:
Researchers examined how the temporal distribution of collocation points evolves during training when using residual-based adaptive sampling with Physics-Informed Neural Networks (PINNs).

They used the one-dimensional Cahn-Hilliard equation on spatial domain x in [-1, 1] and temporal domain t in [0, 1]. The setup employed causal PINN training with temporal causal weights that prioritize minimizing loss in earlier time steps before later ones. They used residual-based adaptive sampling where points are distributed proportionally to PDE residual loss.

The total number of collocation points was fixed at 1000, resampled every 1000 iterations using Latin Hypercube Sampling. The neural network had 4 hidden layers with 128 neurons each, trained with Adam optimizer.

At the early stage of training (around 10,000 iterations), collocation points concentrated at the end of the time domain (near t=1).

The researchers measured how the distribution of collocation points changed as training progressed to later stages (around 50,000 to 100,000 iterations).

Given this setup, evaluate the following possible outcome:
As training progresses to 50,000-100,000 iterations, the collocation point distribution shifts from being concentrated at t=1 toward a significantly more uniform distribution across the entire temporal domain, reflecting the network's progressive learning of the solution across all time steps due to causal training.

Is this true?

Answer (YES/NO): NO